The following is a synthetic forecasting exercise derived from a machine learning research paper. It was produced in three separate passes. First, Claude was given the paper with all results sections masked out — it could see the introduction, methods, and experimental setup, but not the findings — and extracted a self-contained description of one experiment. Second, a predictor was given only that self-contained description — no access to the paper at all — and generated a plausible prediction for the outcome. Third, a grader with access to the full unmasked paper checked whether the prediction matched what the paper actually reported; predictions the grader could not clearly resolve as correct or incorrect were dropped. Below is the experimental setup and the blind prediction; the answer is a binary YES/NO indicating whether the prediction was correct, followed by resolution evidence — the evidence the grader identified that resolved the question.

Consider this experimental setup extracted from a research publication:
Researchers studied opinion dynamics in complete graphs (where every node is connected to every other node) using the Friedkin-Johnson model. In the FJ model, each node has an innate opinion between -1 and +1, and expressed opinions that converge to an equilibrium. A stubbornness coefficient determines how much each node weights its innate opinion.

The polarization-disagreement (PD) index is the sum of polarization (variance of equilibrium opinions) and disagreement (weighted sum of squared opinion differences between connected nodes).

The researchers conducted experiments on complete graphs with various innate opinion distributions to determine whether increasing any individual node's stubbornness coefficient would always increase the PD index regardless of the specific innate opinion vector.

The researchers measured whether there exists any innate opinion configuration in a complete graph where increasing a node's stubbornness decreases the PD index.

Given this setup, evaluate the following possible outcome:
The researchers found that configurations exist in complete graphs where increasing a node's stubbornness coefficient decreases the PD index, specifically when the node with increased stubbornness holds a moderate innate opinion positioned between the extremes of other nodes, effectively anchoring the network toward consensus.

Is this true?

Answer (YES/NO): NO